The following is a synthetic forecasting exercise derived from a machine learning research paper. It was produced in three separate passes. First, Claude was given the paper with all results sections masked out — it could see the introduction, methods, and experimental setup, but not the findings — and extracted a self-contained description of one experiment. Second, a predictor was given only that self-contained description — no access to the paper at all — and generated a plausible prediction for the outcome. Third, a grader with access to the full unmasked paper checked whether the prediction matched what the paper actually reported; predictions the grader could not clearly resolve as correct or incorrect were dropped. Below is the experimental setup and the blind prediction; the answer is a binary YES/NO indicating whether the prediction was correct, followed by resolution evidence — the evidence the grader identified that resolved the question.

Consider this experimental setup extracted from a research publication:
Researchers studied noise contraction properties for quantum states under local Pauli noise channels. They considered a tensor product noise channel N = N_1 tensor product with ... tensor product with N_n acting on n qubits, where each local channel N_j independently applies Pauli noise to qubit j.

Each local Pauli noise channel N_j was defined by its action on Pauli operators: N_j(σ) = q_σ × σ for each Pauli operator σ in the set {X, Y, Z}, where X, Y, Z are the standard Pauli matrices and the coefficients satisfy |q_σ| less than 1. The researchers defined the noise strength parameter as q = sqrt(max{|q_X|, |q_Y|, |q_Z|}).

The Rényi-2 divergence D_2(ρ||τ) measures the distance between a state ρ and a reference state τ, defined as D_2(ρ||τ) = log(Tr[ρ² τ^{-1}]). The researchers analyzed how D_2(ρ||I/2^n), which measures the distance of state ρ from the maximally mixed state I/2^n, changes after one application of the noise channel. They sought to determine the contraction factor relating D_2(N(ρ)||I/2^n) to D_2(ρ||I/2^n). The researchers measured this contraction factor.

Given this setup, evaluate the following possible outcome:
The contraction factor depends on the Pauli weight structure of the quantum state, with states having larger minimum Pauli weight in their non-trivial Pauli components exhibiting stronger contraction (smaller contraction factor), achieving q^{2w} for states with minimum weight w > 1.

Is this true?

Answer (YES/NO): NO